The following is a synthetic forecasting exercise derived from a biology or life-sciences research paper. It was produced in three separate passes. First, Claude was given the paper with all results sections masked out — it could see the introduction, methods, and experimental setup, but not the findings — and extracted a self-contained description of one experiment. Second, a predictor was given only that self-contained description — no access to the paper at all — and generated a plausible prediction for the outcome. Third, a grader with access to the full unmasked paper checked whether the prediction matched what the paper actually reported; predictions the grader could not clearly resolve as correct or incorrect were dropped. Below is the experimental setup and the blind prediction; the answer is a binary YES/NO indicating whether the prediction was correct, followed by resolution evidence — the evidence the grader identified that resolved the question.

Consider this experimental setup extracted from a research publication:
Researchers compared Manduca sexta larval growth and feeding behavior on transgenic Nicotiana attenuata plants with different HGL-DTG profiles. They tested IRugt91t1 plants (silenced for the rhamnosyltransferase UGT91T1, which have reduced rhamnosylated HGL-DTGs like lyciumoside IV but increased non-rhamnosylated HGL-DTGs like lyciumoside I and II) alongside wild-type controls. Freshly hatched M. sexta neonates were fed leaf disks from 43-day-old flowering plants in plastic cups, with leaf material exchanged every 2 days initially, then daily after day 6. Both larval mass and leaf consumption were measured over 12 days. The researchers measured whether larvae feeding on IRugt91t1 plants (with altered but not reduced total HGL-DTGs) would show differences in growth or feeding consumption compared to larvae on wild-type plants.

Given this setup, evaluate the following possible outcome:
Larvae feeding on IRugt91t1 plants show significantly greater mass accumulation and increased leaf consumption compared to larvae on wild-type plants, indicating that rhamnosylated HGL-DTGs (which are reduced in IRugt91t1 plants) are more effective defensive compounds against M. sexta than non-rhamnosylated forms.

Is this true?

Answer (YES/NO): NO